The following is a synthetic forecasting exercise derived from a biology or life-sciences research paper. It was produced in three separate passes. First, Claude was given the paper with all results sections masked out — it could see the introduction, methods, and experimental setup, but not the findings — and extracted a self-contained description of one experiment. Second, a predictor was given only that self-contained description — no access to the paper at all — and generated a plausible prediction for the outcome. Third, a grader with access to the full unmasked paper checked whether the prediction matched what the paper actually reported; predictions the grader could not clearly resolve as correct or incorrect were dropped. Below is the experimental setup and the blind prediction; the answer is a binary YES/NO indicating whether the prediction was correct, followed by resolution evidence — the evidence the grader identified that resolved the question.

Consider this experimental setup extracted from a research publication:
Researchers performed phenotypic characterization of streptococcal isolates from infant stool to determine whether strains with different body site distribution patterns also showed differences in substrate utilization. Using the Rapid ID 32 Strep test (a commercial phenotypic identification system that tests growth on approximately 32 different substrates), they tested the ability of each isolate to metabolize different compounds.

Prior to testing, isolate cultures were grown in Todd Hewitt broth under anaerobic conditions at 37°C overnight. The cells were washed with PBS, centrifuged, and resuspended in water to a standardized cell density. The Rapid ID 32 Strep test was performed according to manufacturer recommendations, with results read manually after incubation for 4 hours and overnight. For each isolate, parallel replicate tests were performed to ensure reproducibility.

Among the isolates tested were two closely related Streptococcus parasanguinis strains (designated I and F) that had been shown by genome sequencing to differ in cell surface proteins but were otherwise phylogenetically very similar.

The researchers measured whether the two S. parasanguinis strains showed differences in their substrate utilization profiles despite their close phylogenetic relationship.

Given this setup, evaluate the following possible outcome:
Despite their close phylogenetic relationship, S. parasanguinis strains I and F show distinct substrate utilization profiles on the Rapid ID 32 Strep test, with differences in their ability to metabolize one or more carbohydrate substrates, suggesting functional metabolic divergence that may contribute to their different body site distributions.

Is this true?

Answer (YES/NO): YES